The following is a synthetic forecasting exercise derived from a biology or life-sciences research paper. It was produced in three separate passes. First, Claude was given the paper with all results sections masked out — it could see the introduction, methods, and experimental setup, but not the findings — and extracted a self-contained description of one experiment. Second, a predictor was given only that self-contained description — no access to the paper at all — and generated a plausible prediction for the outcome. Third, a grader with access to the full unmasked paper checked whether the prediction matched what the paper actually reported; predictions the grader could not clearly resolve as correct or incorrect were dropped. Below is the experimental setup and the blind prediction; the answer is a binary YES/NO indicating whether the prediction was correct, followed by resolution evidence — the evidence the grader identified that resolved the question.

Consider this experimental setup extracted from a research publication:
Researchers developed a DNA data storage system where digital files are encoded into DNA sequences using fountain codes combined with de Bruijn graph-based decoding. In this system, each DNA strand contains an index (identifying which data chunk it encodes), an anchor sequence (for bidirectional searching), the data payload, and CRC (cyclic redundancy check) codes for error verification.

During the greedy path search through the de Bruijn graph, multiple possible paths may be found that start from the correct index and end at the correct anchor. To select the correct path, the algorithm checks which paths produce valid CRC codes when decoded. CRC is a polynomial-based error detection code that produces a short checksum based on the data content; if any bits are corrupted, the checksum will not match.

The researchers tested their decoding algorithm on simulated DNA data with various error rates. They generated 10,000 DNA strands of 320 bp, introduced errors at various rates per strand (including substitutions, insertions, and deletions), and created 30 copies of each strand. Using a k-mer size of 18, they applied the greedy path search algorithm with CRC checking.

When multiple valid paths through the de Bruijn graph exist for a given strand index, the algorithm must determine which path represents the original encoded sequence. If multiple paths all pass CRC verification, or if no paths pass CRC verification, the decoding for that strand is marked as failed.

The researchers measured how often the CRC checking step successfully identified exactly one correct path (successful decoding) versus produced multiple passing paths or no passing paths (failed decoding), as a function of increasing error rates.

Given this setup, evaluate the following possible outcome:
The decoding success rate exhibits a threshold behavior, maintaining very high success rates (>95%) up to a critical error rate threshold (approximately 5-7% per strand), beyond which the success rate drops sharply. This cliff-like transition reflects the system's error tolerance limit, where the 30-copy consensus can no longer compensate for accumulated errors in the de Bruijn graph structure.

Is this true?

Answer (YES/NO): NO